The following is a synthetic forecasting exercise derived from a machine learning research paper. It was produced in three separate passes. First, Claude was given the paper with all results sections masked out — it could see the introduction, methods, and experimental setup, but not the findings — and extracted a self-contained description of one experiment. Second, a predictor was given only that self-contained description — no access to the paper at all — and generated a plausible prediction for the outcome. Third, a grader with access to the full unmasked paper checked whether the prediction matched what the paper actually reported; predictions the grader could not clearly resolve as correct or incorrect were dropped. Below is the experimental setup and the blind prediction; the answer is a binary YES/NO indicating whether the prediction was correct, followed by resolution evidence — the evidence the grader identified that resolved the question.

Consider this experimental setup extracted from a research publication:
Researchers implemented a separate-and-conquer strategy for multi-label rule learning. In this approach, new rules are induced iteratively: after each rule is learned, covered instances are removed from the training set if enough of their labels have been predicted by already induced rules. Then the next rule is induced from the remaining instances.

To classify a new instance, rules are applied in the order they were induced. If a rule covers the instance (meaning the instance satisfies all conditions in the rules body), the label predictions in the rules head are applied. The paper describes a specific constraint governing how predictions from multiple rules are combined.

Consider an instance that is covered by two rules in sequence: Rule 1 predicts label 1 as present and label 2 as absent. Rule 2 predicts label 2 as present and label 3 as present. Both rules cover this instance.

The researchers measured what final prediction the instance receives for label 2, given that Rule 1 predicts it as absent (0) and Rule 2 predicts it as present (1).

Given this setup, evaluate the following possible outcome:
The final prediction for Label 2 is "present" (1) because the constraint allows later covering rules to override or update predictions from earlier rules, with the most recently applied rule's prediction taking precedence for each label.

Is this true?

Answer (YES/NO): NO